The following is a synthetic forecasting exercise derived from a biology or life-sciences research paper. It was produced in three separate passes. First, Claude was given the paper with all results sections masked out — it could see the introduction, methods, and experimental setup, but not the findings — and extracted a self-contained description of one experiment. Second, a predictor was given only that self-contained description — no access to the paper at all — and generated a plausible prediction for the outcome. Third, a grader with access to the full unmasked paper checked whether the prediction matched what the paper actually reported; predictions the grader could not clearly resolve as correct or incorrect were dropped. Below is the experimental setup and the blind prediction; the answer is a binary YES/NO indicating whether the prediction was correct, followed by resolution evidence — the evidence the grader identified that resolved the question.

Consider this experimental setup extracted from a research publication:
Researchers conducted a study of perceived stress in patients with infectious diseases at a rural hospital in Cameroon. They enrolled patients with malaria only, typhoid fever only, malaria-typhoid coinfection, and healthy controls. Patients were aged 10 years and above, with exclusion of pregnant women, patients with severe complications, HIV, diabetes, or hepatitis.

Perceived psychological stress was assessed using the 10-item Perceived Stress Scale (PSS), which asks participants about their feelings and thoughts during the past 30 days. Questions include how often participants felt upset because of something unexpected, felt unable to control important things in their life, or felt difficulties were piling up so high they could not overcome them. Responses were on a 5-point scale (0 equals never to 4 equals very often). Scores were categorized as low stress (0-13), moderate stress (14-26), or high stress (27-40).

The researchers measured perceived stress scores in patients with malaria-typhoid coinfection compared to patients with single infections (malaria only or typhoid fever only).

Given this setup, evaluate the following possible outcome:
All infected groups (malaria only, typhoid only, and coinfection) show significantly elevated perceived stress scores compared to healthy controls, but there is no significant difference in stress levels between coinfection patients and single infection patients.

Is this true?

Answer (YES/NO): NO